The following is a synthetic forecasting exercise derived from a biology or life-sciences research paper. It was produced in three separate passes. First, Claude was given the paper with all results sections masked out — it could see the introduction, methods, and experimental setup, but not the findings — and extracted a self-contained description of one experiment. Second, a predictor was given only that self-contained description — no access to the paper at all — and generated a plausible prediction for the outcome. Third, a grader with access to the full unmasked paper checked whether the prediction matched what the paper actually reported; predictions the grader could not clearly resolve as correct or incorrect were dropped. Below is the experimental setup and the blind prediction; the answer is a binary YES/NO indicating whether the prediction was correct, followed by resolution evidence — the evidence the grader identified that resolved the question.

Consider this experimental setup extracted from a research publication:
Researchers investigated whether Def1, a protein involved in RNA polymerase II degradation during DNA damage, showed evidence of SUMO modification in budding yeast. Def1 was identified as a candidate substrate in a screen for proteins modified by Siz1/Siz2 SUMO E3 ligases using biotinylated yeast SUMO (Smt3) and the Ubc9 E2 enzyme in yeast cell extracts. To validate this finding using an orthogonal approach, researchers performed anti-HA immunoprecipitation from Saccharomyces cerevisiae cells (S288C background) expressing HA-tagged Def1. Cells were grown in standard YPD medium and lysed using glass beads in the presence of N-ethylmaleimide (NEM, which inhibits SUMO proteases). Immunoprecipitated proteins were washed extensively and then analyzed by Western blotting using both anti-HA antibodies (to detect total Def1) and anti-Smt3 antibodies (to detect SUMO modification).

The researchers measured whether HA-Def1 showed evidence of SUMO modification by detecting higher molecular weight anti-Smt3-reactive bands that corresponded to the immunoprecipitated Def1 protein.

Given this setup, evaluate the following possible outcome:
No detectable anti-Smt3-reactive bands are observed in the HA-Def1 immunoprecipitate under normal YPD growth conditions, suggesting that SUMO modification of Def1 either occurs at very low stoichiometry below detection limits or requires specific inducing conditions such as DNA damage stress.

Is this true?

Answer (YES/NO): NO